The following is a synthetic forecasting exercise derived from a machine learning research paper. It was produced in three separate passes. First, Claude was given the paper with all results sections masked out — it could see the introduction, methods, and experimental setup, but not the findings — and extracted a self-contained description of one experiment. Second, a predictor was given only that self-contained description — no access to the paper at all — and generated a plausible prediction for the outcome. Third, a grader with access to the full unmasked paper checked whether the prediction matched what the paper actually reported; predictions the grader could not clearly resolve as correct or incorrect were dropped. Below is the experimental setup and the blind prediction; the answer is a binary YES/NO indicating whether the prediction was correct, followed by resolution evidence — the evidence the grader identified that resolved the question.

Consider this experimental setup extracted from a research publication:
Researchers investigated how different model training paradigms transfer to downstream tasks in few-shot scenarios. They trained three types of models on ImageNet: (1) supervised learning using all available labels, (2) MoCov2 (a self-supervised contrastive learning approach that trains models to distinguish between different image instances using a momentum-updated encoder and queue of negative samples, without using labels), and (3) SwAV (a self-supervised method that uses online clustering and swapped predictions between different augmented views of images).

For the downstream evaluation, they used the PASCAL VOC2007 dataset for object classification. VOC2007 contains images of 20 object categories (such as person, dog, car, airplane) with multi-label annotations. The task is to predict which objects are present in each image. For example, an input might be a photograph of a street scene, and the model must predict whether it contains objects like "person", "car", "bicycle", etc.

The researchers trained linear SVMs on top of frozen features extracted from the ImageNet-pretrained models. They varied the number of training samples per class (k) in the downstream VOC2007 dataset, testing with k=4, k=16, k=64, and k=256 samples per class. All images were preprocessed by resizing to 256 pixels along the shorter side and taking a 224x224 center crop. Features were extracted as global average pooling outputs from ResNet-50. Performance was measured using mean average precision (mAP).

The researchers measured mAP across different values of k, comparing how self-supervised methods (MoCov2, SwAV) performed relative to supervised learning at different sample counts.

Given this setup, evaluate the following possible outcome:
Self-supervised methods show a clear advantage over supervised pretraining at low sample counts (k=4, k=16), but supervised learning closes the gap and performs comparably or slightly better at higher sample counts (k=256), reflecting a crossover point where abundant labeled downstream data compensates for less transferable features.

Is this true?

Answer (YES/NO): NO